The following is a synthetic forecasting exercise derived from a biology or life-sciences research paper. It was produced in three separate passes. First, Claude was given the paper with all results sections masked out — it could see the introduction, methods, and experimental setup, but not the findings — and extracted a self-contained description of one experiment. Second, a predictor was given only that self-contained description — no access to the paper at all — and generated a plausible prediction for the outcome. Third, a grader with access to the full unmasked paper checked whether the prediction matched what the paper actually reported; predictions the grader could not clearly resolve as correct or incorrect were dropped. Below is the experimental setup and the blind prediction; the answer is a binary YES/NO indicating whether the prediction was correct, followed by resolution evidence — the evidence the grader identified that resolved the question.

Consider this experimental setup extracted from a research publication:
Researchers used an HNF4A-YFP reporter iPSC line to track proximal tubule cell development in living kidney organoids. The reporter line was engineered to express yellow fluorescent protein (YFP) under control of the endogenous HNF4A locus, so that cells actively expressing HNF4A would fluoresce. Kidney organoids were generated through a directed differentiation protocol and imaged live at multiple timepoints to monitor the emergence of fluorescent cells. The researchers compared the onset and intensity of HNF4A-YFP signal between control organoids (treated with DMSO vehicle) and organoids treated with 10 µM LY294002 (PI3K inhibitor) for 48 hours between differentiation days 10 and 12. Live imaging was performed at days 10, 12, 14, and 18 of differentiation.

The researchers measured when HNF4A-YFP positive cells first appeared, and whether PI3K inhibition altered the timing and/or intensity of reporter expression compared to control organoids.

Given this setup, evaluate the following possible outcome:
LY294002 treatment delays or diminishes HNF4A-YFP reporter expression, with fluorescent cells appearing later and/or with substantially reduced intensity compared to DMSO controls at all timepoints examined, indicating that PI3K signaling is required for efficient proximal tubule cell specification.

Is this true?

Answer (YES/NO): NO